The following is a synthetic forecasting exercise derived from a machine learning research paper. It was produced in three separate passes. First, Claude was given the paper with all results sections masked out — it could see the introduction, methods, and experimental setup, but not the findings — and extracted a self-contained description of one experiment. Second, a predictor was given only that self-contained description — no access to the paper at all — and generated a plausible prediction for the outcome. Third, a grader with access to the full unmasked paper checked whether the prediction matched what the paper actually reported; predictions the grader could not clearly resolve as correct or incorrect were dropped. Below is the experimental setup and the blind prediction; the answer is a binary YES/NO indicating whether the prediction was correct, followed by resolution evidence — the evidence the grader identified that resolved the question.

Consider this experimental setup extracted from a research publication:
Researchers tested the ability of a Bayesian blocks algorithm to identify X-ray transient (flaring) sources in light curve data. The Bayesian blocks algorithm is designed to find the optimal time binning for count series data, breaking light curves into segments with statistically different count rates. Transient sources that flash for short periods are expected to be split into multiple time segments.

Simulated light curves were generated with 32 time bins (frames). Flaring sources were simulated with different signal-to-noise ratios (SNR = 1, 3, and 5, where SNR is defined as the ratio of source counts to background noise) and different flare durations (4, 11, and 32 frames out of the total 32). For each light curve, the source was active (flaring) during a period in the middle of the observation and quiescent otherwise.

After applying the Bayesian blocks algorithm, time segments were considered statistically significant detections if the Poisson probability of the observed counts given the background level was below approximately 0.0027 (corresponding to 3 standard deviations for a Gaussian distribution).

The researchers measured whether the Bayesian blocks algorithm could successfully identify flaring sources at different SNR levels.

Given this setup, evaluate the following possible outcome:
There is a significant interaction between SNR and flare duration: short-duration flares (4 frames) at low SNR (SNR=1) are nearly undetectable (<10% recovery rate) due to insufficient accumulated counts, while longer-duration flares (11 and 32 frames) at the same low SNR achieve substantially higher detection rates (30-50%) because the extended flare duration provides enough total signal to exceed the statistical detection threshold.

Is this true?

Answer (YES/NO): NO